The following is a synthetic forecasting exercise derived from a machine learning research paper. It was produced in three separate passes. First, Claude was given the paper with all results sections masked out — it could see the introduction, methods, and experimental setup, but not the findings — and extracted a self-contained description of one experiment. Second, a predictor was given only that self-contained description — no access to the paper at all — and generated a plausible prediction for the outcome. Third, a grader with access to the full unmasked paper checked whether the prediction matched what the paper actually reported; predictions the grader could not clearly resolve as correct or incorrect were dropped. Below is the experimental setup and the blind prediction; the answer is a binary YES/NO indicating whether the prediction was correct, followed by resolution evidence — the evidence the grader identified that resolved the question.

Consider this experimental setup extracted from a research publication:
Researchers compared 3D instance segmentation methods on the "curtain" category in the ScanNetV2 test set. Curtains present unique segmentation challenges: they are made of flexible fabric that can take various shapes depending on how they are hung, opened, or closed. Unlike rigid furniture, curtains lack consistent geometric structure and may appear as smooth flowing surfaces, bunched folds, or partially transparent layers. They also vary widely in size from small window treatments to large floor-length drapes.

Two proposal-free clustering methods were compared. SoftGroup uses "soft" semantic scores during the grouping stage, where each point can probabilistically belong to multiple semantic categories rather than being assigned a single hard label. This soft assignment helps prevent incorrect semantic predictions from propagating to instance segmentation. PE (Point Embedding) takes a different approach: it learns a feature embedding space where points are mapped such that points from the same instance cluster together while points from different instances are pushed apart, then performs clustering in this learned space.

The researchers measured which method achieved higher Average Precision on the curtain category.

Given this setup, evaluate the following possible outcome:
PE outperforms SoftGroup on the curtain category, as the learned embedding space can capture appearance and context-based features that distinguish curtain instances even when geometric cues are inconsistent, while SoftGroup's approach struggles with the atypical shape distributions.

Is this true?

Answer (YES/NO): NO